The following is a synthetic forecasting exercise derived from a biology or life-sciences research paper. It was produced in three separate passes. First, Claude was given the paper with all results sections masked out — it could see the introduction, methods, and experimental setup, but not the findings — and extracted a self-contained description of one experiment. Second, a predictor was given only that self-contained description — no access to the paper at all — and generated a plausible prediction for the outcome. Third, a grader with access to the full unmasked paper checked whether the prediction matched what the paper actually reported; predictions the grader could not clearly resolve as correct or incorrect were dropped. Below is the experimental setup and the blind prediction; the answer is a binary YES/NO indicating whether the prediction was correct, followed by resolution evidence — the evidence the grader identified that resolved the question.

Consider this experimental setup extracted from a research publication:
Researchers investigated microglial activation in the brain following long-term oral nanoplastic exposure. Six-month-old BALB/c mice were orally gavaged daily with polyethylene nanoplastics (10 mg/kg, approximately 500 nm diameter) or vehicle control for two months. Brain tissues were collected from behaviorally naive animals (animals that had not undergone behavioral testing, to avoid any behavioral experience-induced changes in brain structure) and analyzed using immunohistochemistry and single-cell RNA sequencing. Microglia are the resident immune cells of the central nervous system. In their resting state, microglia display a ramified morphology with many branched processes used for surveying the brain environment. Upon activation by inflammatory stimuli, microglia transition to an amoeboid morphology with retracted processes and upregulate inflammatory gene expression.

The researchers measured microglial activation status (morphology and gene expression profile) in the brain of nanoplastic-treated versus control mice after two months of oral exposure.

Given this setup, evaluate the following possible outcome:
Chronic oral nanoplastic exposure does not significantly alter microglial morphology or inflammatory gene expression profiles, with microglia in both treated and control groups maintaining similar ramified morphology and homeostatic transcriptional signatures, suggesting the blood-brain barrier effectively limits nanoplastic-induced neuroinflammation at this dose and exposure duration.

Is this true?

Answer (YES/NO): NO